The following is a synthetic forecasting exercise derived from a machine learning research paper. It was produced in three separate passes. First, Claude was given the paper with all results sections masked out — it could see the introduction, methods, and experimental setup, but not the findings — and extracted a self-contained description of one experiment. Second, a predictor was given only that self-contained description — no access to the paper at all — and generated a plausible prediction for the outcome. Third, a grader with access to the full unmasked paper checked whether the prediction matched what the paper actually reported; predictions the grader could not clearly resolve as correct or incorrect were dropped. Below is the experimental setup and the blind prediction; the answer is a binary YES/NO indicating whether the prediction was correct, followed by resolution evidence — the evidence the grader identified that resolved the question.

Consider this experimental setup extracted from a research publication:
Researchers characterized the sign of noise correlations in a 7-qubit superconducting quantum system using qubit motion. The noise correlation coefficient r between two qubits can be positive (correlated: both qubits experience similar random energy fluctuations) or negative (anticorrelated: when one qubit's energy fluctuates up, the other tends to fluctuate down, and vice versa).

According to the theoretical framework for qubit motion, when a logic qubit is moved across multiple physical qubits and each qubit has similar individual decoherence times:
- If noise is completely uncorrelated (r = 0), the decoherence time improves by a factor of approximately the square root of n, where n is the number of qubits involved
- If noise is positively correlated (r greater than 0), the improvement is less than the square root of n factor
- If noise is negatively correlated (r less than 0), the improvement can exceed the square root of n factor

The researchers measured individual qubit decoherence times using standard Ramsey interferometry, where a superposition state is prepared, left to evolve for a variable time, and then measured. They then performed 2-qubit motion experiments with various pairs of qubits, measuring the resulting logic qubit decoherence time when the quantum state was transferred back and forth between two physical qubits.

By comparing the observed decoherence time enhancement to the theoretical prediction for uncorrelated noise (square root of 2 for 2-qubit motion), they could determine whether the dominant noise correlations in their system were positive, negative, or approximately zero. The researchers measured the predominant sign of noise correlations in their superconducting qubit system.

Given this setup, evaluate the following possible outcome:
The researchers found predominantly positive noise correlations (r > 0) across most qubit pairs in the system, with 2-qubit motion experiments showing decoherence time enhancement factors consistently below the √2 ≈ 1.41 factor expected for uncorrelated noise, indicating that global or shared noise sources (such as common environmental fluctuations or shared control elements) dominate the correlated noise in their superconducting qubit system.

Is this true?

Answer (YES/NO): YES